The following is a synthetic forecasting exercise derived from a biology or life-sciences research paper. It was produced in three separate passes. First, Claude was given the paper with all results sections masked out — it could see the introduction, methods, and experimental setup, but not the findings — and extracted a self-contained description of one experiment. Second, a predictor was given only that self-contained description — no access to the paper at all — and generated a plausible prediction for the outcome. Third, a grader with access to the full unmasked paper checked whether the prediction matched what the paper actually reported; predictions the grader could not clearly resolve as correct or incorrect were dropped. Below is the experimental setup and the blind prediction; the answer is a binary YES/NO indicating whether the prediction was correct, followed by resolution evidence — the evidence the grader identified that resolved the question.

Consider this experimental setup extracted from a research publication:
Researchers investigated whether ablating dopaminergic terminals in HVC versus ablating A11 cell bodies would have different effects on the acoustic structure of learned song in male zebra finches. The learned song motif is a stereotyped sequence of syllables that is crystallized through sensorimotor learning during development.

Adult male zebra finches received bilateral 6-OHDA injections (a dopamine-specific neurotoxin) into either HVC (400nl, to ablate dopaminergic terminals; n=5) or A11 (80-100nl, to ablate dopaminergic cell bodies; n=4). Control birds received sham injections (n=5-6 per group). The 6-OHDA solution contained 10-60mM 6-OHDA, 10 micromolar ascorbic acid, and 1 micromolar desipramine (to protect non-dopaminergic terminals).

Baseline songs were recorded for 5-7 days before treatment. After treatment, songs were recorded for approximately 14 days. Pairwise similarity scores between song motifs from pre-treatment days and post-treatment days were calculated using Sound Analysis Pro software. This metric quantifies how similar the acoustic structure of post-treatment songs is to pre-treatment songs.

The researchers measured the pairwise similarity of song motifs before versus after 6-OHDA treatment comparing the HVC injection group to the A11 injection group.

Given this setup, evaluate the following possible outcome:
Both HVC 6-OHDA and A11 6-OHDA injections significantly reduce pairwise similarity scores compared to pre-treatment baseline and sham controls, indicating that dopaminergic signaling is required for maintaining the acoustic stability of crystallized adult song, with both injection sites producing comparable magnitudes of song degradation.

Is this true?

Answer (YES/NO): NO